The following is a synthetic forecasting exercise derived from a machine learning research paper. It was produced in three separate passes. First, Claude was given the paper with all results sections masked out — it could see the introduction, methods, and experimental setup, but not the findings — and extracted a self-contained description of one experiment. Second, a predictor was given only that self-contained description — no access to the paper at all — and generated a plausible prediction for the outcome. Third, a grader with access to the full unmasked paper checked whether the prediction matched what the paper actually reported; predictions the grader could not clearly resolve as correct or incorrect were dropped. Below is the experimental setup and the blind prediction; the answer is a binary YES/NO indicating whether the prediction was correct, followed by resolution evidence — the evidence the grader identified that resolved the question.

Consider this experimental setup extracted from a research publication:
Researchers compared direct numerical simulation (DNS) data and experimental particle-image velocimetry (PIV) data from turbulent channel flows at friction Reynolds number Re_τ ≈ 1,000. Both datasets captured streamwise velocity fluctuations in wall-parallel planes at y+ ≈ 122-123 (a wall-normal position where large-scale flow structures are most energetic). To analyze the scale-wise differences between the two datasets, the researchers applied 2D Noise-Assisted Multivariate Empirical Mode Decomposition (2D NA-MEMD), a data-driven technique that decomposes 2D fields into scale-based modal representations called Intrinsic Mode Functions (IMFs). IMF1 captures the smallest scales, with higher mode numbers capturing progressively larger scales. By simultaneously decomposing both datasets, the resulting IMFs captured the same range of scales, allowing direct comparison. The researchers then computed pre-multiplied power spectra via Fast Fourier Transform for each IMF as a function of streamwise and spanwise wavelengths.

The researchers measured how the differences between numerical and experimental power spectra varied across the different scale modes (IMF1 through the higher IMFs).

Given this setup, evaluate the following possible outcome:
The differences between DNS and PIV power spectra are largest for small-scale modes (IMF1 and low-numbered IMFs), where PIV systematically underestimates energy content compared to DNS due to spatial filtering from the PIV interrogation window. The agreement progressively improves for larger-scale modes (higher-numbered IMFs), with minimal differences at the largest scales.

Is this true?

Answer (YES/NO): NO